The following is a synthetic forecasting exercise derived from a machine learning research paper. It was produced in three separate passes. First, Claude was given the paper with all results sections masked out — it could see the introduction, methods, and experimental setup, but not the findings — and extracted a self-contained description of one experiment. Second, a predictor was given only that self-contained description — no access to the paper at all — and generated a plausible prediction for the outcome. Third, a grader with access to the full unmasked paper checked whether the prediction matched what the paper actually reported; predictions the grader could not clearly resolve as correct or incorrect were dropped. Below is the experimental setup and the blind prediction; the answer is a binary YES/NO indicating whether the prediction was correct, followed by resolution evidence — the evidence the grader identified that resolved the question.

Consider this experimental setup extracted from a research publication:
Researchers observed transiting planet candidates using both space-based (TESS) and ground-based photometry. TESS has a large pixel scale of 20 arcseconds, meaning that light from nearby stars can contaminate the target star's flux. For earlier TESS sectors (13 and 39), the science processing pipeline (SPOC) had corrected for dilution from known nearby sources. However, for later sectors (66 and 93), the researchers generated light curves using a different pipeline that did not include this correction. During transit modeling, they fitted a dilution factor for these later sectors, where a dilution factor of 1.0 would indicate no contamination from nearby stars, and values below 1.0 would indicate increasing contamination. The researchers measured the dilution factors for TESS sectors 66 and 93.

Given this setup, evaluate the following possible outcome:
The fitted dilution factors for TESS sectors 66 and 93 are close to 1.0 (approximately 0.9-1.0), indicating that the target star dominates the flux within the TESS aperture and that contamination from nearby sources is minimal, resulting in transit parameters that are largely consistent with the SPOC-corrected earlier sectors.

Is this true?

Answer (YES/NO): NO